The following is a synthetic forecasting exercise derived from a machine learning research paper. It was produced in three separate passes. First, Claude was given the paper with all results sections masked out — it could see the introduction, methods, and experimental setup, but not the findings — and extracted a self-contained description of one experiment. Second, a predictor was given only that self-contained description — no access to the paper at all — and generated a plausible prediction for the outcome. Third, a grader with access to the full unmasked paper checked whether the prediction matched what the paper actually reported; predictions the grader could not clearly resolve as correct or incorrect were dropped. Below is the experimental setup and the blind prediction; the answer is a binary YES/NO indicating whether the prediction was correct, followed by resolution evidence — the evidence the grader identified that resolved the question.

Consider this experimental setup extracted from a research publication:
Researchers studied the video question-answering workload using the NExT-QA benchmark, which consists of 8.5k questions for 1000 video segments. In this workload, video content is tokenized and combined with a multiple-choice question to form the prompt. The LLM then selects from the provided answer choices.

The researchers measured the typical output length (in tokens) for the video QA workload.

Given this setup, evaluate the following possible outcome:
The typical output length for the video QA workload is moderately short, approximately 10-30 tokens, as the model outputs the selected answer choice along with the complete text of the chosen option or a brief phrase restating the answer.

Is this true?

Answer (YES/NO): NO